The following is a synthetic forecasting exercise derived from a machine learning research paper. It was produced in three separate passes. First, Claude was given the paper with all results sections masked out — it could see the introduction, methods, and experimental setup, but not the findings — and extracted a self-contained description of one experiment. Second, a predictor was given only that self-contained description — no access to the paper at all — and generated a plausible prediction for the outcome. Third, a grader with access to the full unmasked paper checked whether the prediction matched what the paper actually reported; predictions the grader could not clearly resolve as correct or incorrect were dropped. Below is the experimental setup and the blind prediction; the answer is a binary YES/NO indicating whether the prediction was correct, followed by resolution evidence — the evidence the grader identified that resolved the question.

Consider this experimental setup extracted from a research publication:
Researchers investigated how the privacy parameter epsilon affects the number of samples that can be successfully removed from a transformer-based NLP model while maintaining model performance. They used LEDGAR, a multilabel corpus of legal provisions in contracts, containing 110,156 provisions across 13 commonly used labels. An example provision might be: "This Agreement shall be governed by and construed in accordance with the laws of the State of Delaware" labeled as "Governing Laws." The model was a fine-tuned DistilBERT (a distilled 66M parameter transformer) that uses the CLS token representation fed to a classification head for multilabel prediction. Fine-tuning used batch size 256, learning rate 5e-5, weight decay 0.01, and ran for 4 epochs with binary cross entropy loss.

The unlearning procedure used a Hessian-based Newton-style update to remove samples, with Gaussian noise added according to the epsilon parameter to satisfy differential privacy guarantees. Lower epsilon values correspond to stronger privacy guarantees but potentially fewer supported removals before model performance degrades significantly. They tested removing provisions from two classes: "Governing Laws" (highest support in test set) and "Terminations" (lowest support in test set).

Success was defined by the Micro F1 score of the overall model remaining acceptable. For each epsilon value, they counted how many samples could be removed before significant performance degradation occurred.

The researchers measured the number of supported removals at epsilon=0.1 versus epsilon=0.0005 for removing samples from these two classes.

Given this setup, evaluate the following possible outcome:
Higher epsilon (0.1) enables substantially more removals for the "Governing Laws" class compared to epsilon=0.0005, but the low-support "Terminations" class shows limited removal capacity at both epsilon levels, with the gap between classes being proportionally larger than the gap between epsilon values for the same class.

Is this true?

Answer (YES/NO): NO